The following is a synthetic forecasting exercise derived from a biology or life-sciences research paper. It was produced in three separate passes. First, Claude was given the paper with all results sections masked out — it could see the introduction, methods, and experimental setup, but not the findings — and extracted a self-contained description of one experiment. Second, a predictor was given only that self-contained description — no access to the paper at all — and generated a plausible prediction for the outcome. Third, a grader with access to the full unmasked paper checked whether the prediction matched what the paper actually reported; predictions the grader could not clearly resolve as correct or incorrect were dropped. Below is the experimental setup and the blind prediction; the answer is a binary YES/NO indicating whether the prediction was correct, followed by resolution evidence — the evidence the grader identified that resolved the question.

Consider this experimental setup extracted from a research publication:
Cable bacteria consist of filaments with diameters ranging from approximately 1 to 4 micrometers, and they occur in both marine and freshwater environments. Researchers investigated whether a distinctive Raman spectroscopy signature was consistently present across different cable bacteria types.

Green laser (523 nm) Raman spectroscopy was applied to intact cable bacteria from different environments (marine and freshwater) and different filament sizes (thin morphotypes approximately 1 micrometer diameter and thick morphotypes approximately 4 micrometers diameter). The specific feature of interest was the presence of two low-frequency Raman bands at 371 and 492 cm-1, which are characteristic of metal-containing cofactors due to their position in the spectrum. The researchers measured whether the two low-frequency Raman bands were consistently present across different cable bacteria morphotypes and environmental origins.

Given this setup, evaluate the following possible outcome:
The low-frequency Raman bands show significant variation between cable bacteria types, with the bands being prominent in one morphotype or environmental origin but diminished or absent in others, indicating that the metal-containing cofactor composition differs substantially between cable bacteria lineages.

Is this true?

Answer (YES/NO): NO